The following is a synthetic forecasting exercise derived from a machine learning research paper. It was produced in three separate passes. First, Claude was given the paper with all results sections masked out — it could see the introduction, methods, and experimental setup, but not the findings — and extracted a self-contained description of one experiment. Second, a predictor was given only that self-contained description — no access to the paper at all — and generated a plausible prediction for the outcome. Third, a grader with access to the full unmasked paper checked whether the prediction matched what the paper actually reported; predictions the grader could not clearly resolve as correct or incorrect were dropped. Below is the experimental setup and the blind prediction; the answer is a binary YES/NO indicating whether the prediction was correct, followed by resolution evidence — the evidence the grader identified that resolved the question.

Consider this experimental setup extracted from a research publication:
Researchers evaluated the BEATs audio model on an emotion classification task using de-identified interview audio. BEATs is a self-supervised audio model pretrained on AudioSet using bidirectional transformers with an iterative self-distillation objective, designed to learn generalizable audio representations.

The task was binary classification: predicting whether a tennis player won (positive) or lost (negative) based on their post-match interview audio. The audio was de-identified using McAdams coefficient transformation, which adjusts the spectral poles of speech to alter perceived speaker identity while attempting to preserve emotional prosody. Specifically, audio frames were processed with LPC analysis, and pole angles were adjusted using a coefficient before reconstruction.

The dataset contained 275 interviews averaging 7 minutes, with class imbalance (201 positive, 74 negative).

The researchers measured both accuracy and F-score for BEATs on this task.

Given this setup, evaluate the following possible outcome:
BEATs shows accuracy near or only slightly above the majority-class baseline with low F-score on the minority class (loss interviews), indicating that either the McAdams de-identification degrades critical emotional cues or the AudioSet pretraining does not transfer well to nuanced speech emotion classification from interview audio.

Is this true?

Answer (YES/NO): NO